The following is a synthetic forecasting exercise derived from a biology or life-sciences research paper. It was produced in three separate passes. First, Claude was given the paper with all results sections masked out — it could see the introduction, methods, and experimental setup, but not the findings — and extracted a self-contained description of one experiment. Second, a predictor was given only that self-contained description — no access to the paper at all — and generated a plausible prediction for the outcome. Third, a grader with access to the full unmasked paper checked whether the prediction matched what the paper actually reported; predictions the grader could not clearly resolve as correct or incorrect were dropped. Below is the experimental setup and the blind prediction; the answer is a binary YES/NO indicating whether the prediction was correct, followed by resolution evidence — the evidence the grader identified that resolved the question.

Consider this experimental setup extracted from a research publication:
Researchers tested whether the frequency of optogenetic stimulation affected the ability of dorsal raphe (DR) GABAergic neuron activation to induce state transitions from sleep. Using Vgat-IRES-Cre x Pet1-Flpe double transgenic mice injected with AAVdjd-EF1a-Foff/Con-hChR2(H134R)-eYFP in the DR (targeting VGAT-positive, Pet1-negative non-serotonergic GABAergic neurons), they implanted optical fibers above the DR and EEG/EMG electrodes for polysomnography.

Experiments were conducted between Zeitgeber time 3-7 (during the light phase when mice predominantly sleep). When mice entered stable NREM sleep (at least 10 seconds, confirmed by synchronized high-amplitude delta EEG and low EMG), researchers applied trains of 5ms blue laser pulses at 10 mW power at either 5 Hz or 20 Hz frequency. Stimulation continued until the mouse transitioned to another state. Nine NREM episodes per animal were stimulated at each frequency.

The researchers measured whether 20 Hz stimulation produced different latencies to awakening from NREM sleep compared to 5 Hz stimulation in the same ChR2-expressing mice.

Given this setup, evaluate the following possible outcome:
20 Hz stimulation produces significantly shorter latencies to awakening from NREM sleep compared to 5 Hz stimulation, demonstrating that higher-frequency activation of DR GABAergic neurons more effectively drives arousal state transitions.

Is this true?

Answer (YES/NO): YES